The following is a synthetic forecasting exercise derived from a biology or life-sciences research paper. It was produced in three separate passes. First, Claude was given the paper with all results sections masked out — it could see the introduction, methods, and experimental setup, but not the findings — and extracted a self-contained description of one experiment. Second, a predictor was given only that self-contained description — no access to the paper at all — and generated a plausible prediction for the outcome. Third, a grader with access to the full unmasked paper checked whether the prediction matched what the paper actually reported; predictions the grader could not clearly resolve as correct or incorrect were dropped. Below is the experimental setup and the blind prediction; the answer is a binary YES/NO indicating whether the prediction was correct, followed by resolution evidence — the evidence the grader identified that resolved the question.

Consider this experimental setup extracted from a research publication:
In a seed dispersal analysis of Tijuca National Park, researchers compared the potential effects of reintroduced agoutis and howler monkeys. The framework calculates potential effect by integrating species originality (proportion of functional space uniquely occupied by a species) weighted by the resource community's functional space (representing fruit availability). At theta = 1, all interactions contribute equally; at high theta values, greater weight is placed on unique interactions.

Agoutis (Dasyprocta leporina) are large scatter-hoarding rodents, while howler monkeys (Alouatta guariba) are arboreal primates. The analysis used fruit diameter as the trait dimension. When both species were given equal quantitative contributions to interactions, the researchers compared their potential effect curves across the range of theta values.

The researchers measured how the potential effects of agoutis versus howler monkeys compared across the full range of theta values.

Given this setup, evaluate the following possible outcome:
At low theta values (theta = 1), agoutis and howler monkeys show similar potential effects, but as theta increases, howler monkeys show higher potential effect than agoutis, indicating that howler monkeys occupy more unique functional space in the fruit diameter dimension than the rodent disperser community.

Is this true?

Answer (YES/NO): NO